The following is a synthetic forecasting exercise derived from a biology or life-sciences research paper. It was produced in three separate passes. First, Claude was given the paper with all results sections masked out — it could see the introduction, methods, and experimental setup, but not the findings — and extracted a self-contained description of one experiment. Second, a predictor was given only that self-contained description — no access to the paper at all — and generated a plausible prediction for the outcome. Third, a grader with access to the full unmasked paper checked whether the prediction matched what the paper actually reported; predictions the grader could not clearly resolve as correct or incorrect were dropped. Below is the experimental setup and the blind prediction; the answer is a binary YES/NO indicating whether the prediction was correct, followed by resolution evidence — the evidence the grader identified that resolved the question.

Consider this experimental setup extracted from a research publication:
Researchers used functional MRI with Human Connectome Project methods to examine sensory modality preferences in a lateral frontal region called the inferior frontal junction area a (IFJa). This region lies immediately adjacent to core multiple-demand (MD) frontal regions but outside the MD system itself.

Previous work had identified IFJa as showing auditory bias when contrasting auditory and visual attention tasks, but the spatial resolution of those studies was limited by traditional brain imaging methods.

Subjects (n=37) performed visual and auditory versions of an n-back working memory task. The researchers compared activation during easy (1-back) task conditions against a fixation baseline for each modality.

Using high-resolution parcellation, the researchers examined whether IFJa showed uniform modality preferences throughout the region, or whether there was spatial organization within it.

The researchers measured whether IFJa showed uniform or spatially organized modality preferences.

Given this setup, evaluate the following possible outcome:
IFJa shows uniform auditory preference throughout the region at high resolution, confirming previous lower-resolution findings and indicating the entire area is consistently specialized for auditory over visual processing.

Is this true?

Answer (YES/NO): NO